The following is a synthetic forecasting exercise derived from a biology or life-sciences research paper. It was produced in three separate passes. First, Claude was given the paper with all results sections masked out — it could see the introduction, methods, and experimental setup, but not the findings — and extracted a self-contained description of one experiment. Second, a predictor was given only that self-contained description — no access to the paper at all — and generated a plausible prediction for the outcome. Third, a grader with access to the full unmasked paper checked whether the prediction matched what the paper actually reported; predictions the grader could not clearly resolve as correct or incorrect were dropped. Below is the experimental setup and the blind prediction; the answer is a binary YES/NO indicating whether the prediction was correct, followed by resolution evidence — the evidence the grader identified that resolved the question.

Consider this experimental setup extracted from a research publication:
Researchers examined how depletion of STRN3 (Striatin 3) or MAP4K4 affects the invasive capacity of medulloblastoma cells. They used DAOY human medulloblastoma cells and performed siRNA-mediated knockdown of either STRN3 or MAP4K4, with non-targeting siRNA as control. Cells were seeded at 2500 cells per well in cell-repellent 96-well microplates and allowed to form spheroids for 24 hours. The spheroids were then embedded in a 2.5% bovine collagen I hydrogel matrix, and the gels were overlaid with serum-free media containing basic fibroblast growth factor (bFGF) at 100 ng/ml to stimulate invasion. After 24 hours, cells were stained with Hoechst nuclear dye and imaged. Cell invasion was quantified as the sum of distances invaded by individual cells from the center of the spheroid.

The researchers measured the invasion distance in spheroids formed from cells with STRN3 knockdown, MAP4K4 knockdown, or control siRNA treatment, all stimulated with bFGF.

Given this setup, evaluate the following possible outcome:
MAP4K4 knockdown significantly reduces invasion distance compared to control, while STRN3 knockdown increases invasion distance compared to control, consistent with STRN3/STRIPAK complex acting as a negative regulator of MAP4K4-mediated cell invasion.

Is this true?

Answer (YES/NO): NO